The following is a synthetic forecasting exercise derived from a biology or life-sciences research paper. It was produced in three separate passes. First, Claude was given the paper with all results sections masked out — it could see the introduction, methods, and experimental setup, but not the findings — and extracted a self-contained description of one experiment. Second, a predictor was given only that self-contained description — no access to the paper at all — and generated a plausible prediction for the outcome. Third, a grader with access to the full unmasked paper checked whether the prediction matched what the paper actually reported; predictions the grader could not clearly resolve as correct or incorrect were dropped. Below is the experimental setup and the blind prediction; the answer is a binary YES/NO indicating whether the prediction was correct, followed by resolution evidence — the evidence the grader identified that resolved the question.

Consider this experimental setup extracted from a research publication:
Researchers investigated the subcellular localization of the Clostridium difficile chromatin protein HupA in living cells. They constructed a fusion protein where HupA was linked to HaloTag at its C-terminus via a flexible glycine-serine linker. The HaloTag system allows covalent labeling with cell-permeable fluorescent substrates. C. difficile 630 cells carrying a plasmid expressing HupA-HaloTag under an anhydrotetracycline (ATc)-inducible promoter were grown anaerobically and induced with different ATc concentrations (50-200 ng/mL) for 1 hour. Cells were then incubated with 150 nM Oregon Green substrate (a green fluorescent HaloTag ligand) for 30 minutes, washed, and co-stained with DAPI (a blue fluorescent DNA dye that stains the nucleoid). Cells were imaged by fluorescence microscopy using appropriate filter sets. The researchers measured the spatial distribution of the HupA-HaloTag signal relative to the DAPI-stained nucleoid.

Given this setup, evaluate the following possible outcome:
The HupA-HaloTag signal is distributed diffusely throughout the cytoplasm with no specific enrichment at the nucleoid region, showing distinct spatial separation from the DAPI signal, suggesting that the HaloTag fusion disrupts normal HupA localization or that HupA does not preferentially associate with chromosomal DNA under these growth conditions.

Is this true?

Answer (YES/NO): NO